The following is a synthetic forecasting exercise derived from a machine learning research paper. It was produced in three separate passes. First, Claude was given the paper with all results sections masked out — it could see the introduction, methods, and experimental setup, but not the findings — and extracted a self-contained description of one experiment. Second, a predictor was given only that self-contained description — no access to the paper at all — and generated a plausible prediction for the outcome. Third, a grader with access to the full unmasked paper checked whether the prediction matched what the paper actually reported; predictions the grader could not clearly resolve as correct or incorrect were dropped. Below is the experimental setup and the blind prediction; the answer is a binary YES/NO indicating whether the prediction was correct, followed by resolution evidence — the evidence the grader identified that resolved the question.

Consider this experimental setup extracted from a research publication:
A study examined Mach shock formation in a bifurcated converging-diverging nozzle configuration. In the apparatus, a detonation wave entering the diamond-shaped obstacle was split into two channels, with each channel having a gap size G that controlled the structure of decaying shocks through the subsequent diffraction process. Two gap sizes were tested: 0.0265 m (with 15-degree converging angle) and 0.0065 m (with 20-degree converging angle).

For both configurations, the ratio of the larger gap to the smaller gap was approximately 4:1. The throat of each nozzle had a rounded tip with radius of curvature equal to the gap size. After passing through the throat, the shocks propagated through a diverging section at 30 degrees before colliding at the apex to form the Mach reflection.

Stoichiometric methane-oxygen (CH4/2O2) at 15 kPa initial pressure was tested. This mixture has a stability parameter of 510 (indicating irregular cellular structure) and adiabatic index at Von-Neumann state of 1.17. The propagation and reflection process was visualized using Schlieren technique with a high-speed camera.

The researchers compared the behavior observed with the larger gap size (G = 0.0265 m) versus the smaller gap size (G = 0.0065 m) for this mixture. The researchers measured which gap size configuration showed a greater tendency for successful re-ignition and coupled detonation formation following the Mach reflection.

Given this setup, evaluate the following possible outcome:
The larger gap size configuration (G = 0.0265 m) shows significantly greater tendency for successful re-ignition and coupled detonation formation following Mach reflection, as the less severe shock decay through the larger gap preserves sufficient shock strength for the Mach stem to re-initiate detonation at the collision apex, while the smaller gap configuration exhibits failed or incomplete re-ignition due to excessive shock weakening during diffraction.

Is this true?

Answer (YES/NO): YES